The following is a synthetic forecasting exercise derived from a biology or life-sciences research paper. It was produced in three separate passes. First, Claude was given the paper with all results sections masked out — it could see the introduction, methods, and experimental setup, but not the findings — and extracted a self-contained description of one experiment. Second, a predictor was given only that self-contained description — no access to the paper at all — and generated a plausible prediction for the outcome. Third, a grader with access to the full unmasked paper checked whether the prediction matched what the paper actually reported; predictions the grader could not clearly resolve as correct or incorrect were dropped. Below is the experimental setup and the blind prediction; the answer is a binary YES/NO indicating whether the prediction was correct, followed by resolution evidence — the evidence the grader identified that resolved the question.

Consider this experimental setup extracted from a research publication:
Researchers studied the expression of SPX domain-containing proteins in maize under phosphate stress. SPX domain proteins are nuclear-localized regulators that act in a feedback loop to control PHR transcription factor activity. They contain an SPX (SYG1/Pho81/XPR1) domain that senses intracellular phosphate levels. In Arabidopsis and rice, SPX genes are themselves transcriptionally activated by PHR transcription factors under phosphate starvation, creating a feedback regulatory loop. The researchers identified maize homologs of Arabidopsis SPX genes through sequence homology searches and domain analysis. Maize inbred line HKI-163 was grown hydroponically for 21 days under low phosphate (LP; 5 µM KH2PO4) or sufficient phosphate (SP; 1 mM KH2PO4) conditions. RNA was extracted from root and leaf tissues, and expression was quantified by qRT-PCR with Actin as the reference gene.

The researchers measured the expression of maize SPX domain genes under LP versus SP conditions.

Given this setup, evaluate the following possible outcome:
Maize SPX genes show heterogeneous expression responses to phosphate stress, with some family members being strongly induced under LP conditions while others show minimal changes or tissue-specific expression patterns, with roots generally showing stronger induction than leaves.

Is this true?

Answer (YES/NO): NO